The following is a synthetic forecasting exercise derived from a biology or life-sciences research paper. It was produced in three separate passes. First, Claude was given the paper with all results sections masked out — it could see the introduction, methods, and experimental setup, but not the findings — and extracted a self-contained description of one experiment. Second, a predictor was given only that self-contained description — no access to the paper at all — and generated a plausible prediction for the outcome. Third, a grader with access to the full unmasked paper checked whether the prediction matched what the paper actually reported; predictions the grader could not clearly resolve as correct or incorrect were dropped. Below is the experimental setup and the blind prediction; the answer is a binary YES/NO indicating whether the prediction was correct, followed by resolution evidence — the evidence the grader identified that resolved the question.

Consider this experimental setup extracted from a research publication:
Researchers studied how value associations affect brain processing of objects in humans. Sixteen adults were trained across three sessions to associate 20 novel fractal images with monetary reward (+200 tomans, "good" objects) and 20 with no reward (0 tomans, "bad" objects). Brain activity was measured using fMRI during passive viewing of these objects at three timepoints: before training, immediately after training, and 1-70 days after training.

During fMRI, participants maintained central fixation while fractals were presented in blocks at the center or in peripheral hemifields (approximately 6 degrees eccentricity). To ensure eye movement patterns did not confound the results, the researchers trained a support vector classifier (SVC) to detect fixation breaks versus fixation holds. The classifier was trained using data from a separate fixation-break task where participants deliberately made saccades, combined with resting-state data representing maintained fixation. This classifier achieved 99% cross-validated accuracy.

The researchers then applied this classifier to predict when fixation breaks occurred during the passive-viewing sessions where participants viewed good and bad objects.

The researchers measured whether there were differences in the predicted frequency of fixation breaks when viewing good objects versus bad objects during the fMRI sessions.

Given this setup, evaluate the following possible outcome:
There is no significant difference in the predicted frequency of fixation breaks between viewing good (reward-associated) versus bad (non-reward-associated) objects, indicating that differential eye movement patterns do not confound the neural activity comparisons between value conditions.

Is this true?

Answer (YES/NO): YES